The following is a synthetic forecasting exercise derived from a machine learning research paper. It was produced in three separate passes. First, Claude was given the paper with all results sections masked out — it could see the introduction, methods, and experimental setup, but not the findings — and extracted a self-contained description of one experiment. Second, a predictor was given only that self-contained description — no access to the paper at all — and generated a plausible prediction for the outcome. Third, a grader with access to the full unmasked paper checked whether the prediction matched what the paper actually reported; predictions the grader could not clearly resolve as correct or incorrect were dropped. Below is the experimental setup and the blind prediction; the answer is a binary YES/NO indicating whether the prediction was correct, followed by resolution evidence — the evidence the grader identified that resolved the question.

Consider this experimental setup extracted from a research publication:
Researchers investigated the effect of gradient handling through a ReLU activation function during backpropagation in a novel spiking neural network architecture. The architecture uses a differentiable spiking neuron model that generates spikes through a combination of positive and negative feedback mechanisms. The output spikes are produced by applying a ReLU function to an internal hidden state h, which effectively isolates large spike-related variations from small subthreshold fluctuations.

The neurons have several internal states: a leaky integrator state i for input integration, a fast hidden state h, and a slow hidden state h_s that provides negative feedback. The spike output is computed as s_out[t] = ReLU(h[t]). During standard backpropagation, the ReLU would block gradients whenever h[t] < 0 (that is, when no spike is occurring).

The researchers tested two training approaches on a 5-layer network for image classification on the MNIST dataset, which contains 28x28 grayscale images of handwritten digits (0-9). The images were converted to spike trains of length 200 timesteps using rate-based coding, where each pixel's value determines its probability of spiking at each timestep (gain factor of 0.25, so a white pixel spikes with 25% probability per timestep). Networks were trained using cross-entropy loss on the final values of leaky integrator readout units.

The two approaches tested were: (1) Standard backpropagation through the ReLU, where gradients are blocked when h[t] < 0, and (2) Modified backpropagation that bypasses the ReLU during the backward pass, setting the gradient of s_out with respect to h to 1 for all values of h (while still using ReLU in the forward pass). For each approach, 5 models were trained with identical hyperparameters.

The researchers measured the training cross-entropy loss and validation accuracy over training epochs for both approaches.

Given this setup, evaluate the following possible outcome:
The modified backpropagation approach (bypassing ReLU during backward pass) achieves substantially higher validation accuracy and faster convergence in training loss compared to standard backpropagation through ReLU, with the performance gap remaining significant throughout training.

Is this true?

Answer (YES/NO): YES